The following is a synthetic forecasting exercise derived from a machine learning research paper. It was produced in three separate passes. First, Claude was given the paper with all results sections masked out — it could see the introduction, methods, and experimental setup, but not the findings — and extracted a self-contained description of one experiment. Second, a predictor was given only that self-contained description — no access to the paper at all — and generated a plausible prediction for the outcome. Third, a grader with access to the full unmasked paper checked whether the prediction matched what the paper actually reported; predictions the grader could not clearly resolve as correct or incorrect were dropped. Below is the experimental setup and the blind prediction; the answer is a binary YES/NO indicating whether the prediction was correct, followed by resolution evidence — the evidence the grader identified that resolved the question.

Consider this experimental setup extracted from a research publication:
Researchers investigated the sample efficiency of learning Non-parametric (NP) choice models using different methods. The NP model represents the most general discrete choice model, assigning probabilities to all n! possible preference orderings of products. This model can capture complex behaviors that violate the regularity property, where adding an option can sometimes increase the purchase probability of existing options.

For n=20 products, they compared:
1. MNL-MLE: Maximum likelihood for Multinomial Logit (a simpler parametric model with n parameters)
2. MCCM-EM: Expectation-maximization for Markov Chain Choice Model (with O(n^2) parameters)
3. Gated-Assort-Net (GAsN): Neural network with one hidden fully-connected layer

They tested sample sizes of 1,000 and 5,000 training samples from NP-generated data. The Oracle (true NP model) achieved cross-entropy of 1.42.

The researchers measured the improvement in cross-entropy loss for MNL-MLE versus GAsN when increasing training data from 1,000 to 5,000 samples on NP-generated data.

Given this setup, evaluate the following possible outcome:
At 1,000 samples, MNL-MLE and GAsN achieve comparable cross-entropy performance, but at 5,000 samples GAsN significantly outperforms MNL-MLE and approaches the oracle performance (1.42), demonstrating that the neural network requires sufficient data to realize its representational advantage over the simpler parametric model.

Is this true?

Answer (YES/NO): NO